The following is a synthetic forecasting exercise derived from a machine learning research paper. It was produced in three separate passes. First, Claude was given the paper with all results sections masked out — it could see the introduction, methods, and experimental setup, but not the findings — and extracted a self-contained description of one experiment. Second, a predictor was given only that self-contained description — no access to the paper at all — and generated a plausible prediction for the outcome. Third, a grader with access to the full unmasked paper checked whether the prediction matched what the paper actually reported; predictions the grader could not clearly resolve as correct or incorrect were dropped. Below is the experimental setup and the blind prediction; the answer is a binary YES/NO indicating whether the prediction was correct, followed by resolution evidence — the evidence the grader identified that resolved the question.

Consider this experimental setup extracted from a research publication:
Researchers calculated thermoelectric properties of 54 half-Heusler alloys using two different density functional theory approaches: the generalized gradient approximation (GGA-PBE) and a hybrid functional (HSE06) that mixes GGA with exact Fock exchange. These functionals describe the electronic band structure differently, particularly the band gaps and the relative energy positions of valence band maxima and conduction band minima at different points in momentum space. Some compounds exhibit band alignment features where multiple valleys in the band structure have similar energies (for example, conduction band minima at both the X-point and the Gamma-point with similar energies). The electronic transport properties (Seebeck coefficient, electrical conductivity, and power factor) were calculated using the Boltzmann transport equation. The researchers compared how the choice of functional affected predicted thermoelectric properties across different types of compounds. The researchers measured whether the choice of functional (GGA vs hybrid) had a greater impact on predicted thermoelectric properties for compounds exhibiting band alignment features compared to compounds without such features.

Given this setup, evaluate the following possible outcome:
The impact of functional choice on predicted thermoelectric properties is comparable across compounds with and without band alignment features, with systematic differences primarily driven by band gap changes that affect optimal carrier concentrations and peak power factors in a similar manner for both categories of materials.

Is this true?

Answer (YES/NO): NO